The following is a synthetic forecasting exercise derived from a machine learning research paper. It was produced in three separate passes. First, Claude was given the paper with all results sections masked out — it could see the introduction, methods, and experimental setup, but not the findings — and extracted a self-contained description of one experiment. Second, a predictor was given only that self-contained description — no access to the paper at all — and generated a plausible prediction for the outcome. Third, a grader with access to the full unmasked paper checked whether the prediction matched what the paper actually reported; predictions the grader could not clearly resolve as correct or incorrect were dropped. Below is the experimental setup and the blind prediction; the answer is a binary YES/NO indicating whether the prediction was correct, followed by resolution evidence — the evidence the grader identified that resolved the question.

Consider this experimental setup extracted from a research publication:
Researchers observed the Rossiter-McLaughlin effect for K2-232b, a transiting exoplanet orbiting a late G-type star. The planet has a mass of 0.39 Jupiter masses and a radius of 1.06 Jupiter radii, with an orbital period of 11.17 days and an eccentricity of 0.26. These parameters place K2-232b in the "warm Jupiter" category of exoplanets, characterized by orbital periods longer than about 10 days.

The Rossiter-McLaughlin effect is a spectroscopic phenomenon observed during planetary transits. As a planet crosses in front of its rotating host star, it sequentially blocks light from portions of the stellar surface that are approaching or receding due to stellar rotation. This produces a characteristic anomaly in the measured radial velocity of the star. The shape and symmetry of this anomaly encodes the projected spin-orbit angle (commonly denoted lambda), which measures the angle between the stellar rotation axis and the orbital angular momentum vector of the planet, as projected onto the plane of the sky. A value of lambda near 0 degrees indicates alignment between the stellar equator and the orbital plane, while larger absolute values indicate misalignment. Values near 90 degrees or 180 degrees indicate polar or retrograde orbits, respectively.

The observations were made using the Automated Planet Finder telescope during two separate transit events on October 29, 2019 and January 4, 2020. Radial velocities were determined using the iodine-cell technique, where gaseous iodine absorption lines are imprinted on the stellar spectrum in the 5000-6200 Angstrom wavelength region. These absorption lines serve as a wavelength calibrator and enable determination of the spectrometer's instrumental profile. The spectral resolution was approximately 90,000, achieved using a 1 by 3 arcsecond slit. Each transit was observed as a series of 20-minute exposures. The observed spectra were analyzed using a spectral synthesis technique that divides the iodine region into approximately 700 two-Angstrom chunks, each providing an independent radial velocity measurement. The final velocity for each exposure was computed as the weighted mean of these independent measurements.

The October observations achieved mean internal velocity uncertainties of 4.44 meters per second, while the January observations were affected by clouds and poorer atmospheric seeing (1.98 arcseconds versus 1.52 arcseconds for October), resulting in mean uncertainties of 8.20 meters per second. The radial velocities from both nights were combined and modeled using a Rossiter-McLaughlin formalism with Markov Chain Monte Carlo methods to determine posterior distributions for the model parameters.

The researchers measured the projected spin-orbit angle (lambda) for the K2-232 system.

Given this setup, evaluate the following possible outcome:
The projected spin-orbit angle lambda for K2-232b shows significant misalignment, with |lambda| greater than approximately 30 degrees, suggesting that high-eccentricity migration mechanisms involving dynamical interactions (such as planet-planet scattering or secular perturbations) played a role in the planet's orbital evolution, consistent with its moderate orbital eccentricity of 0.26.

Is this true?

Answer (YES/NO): NO